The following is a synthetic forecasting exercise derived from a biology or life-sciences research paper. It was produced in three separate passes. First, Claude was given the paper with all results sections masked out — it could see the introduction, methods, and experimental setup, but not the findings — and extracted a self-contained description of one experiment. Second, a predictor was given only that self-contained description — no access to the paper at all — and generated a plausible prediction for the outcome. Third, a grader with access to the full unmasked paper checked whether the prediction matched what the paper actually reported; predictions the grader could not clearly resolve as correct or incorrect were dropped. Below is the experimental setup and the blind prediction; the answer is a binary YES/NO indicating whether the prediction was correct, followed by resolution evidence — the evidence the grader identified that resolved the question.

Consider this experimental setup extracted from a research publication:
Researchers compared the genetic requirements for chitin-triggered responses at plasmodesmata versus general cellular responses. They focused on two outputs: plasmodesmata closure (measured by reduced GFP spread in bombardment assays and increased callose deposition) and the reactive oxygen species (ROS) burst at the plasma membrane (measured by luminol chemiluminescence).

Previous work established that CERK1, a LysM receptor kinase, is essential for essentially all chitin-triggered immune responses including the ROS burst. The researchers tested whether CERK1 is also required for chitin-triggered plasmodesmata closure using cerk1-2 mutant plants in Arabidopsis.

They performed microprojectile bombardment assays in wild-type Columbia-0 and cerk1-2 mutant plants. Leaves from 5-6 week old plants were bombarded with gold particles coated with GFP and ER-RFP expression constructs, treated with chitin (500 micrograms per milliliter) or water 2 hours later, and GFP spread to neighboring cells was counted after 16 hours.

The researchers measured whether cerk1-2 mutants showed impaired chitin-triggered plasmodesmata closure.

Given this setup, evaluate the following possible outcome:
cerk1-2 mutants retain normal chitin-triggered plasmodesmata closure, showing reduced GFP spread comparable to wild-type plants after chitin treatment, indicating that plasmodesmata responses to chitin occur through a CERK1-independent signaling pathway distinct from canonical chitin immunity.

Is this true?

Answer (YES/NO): YES